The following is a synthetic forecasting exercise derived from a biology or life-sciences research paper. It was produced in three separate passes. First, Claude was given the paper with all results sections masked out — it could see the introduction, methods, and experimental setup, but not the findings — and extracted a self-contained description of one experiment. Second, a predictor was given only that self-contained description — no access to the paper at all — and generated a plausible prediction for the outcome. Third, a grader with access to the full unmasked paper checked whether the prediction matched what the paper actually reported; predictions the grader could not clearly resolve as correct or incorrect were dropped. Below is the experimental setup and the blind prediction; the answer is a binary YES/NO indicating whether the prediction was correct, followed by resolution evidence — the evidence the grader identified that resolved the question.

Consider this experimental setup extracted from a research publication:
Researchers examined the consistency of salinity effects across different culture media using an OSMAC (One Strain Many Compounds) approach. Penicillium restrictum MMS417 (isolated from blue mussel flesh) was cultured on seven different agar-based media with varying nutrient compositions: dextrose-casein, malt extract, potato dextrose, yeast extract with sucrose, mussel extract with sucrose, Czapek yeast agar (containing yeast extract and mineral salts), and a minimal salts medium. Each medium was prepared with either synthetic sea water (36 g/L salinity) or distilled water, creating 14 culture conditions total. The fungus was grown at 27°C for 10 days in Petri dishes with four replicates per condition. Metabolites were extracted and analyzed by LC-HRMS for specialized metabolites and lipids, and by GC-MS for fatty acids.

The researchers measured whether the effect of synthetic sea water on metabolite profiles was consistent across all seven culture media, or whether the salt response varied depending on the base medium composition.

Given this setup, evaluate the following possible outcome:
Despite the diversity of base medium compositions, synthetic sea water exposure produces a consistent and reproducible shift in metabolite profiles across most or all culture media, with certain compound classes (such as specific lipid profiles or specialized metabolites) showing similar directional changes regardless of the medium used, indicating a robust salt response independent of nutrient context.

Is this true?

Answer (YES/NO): NO